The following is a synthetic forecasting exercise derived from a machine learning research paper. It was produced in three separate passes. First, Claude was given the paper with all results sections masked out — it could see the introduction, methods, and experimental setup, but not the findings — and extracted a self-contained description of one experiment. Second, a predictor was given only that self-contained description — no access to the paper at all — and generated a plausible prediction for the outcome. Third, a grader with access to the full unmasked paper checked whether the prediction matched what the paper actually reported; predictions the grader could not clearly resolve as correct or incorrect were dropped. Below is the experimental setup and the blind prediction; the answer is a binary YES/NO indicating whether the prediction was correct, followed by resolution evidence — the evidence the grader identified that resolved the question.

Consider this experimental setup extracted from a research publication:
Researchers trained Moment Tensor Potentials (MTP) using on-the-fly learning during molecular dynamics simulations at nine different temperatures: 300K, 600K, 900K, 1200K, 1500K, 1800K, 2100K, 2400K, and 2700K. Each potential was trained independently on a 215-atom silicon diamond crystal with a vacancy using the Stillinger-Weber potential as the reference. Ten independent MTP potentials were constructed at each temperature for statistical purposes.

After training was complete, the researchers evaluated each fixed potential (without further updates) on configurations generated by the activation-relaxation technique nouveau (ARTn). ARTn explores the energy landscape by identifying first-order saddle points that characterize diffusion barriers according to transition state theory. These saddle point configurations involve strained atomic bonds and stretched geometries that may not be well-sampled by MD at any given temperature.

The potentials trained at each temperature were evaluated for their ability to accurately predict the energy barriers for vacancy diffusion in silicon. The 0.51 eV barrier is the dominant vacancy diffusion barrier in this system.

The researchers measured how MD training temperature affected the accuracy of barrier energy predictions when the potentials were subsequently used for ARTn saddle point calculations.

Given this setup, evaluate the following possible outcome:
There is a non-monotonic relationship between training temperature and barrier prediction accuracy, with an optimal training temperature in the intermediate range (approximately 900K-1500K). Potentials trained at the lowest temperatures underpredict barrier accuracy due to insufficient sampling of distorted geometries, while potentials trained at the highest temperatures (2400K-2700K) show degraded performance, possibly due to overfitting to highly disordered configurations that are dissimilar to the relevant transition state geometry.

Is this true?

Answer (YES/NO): NO